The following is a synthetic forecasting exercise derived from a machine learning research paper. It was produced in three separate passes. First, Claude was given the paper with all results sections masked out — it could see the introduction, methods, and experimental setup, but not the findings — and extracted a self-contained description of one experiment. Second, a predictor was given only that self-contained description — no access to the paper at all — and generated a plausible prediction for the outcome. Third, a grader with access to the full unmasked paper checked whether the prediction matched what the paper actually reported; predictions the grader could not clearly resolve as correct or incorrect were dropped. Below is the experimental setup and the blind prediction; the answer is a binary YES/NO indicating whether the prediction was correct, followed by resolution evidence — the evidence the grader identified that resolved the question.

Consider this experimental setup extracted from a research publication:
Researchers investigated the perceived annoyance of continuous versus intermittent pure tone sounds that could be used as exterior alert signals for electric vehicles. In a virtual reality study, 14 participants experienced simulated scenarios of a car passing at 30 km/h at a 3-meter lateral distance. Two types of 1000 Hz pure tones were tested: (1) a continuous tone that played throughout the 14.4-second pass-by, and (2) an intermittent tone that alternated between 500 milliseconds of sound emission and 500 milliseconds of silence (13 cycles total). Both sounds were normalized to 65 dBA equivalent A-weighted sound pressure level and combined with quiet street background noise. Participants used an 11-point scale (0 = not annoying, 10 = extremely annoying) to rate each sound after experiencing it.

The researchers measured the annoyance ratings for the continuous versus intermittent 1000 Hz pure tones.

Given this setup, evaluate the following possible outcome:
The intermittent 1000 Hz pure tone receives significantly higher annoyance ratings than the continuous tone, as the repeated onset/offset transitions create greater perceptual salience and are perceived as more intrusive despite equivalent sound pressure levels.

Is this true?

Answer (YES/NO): NO